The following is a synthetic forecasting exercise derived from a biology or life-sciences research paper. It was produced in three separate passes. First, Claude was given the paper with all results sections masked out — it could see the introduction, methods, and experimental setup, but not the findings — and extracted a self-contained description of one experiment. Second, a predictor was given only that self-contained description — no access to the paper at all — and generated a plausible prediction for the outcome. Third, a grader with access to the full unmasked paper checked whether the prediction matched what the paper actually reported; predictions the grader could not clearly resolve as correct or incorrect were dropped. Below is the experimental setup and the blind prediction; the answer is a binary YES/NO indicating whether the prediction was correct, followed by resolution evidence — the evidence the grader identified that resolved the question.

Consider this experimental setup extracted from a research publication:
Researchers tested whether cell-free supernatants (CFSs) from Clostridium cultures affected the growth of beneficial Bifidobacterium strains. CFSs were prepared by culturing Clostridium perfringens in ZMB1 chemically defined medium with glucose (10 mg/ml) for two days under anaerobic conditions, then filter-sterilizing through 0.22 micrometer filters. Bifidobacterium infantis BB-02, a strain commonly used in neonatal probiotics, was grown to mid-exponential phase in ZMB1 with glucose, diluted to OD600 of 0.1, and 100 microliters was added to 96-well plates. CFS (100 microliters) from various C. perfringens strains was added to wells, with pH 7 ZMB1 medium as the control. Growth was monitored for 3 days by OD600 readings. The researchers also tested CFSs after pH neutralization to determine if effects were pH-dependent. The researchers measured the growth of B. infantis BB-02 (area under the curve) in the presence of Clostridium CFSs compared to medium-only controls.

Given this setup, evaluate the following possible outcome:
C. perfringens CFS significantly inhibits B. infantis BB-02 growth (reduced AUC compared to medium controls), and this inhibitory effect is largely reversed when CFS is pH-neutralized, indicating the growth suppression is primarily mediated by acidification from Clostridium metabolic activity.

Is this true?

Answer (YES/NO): NO